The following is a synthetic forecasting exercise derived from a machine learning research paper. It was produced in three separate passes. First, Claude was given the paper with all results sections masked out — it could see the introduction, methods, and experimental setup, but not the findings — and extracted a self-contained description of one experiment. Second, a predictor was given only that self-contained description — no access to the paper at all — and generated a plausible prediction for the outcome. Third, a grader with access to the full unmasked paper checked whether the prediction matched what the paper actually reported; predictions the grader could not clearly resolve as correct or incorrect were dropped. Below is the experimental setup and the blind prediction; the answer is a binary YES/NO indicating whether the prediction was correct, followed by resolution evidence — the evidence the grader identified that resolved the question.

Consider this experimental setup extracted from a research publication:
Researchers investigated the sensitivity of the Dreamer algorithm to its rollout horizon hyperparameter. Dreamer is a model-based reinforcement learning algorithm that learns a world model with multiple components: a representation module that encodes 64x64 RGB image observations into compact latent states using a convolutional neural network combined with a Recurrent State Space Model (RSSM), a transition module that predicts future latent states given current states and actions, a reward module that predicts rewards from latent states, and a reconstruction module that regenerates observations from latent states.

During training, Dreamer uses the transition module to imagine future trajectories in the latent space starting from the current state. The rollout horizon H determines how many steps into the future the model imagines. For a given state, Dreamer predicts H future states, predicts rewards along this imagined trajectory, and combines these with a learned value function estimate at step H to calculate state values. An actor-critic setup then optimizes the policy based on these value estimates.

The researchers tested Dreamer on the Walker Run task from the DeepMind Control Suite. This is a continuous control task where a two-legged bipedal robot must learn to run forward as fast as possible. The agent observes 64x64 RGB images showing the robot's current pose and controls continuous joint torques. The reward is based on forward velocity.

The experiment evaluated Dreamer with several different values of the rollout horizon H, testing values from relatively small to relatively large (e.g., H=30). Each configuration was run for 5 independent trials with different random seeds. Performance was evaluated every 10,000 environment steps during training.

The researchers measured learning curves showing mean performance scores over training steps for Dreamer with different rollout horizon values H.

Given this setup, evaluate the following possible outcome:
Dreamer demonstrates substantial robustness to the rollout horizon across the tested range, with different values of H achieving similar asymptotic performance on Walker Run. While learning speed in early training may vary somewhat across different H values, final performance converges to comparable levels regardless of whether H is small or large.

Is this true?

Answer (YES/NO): NO